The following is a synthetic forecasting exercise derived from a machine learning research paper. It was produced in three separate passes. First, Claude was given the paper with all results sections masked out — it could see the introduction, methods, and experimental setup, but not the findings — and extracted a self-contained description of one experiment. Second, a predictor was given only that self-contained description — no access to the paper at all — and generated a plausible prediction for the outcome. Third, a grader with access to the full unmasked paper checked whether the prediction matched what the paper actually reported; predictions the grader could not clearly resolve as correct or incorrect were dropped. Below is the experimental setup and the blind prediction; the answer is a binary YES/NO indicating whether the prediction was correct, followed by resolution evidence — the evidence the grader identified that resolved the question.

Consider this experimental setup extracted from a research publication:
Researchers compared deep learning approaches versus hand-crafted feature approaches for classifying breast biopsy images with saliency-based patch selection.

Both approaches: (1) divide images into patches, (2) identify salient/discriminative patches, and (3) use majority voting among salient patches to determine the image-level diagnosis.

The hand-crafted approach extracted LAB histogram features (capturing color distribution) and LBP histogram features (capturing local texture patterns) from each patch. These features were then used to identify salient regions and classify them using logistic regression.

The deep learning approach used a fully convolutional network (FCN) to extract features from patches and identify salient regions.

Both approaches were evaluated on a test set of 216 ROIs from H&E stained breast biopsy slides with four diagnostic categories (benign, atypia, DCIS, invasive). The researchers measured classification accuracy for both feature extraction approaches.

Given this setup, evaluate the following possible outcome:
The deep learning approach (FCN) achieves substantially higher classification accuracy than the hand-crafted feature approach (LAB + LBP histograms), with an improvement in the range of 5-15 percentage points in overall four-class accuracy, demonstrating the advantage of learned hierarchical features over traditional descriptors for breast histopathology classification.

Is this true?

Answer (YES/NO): YES